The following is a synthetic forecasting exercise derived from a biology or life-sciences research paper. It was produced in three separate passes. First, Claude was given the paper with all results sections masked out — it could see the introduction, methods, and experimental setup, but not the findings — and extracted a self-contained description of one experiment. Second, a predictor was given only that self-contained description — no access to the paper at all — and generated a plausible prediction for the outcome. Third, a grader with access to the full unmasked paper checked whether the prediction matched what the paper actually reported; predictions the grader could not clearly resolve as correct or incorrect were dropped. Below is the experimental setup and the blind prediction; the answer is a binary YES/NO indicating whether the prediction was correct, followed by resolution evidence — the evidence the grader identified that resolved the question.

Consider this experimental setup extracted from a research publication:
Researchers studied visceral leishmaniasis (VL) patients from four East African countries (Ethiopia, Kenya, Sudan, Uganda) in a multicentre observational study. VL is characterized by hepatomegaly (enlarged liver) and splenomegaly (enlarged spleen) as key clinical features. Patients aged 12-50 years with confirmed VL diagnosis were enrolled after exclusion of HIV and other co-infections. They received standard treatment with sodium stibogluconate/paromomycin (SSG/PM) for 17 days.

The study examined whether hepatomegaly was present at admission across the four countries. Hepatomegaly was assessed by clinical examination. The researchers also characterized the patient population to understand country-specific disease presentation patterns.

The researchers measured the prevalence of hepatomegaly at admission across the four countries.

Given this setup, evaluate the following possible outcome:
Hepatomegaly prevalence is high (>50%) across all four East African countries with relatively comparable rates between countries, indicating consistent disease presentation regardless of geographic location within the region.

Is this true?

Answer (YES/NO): NO